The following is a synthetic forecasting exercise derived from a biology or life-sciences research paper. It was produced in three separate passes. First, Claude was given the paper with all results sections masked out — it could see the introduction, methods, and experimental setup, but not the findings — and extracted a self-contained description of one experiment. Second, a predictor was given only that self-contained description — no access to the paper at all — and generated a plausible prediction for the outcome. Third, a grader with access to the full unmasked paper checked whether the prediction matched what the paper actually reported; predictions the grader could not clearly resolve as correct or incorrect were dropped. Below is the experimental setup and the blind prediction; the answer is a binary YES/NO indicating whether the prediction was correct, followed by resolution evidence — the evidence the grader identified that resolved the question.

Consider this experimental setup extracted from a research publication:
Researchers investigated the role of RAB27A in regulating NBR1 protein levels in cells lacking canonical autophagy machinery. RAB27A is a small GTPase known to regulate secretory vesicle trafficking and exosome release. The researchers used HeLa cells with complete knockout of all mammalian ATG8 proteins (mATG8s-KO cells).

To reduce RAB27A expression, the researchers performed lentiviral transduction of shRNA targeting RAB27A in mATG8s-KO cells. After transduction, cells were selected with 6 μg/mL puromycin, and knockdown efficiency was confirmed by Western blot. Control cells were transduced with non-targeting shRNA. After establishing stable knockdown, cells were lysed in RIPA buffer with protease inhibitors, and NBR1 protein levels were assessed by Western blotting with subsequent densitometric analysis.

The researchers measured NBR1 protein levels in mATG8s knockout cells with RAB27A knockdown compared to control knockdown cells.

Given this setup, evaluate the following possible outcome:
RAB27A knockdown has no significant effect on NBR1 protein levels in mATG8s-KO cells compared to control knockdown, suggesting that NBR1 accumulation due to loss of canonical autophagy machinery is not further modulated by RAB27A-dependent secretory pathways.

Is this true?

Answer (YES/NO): NO